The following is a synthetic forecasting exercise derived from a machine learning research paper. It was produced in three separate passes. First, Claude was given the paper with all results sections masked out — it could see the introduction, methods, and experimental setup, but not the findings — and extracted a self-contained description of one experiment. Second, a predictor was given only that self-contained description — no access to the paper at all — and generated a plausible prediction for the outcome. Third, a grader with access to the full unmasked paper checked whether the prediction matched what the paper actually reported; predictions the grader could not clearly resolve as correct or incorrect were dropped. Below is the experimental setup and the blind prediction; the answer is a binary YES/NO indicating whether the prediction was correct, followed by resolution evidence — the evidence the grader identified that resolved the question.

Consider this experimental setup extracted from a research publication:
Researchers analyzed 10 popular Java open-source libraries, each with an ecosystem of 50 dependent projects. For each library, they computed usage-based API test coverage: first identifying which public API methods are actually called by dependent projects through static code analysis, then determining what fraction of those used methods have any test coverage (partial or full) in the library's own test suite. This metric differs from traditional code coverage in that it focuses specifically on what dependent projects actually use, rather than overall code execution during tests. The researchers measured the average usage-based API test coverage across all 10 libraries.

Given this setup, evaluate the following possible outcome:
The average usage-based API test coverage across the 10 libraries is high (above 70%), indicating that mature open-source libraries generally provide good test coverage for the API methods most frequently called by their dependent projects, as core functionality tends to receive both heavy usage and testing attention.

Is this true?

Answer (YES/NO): YES